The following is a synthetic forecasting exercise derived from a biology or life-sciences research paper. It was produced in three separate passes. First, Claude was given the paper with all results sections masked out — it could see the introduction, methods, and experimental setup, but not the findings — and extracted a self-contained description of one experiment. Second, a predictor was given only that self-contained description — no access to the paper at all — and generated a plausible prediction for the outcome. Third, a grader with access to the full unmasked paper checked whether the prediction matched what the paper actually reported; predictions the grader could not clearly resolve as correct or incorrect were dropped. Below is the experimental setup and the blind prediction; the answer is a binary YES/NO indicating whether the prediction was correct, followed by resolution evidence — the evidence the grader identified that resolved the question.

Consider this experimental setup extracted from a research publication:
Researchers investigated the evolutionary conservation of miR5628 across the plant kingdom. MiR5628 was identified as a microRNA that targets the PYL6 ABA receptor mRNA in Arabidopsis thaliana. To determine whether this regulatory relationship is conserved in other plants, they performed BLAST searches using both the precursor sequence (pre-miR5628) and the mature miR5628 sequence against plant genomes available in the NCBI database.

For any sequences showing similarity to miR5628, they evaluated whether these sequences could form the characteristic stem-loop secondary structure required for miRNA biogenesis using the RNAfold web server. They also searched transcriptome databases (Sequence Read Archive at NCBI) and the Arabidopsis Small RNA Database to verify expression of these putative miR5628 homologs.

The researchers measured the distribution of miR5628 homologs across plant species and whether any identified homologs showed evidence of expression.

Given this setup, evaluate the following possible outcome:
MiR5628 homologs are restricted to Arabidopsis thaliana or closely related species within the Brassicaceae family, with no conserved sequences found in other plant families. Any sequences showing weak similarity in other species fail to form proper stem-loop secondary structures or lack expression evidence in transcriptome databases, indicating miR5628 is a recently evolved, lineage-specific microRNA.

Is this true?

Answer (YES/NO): YES